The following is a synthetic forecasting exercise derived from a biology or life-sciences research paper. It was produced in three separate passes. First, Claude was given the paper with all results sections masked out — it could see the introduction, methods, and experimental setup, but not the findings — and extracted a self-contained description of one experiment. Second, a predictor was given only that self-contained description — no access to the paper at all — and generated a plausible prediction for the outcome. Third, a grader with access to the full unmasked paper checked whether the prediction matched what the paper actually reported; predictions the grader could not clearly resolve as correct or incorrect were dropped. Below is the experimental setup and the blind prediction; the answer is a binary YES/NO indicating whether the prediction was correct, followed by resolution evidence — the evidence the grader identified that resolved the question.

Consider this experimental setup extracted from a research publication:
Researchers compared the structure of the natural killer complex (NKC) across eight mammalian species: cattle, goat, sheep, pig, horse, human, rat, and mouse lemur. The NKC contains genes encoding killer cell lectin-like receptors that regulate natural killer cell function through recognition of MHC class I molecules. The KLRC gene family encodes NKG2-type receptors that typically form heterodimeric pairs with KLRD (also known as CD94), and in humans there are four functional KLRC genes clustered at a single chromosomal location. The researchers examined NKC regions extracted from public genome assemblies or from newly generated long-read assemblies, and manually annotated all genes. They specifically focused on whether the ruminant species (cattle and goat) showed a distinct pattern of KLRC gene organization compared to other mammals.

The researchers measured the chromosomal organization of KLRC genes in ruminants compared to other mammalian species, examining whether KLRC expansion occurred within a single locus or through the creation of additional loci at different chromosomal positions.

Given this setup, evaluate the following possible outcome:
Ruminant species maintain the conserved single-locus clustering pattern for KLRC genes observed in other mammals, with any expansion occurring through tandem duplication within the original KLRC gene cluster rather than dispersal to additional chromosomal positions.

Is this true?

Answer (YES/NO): NO